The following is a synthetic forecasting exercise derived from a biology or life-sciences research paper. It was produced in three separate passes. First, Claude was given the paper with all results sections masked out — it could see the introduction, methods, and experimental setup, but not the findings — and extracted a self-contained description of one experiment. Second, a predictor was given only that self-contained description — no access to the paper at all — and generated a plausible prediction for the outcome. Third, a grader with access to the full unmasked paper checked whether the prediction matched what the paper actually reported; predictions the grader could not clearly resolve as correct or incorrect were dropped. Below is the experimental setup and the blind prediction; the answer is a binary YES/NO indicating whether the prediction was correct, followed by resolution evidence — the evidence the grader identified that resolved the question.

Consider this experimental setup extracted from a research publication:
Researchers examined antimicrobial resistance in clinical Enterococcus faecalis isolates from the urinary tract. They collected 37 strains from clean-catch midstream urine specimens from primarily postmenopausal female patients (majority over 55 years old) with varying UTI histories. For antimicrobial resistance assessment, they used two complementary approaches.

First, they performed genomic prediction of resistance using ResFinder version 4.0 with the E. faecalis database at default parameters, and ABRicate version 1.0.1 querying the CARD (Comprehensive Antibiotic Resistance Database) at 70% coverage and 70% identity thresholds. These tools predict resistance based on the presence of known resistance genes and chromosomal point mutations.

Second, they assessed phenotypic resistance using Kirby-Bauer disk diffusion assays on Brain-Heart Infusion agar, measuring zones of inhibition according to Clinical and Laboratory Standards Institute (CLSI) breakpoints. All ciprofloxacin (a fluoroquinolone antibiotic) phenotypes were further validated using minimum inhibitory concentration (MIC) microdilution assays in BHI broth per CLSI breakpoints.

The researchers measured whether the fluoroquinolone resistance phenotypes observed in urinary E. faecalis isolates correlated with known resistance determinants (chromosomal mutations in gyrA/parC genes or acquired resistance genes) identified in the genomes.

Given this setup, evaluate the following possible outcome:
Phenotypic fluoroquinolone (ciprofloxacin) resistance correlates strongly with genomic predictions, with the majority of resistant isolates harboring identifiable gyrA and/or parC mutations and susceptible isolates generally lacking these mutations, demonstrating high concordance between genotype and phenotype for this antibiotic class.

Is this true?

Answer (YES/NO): NO